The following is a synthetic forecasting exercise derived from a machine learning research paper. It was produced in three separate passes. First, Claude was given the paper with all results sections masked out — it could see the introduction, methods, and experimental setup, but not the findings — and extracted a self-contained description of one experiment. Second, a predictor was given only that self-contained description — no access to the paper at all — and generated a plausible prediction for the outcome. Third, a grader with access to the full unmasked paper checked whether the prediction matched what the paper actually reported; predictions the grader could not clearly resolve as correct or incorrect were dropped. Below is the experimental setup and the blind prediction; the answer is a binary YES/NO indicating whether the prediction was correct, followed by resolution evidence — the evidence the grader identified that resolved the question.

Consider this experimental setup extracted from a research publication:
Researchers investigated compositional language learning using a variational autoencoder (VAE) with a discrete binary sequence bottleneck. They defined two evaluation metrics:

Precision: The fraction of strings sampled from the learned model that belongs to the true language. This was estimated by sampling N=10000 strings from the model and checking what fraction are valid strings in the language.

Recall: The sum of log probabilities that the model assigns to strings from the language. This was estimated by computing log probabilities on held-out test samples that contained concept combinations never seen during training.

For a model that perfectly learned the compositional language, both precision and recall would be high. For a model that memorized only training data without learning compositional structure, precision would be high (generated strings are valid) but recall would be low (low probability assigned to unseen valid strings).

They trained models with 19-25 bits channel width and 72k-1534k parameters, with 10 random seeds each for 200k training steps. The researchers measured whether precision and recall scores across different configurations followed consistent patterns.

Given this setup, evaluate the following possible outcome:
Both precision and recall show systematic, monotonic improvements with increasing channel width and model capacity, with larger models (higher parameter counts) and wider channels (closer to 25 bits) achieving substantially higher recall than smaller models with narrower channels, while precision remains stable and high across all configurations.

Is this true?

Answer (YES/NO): NO